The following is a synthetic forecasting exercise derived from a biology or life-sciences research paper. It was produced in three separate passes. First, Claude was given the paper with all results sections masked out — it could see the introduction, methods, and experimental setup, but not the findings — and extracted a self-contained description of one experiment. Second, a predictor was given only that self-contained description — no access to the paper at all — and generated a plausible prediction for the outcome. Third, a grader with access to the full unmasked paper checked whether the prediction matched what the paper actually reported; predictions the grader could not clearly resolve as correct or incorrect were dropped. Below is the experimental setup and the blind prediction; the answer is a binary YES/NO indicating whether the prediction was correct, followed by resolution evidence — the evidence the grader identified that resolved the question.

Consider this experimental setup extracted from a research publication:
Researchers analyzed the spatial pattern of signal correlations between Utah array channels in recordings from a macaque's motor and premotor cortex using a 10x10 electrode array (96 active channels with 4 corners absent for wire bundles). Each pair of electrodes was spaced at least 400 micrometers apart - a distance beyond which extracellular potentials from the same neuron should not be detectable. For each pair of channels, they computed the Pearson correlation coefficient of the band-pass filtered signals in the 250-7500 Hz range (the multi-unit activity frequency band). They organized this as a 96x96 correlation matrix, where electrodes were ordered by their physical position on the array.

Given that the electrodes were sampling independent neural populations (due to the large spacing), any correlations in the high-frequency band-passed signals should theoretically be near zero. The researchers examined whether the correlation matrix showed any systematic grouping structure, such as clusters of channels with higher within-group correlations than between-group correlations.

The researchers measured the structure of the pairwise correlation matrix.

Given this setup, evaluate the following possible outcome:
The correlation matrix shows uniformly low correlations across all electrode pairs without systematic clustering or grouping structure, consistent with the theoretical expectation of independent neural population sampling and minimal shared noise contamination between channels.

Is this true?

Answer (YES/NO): NO